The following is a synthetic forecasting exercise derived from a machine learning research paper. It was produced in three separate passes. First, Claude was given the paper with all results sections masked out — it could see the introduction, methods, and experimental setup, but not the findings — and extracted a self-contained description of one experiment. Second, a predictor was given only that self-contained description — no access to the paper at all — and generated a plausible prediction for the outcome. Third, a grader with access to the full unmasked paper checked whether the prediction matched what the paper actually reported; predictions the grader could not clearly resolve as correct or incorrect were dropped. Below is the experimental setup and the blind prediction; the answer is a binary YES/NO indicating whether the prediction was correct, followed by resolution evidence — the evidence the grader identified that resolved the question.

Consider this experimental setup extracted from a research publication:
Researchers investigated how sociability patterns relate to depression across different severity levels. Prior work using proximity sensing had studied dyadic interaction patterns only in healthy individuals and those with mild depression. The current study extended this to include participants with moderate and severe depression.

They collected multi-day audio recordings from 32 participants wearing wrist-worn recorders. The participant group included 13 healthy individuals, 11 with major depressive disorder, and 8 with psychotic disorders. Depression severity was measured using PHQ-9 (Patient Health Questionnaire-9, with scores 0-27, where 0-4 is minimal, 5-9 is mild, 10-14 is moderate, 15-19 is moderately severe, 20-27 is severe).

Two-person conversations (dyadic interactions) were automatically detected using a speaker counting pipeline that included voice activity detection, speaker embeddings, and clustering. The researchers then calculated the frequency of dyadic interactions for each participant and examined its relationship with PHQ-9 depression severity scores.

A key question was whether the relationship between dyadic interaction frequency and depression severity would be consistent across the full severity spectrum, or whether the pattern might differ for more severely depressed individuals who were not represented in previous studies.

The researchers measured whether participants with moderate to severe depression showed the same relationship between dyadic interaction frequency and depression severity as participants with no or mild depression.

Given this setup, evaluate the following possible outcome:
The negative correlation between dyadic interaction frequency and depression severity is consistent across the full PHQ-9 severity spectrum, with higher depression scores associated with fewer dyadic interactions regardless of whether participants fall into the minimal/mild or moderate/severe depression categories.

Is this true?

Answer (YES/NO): NO